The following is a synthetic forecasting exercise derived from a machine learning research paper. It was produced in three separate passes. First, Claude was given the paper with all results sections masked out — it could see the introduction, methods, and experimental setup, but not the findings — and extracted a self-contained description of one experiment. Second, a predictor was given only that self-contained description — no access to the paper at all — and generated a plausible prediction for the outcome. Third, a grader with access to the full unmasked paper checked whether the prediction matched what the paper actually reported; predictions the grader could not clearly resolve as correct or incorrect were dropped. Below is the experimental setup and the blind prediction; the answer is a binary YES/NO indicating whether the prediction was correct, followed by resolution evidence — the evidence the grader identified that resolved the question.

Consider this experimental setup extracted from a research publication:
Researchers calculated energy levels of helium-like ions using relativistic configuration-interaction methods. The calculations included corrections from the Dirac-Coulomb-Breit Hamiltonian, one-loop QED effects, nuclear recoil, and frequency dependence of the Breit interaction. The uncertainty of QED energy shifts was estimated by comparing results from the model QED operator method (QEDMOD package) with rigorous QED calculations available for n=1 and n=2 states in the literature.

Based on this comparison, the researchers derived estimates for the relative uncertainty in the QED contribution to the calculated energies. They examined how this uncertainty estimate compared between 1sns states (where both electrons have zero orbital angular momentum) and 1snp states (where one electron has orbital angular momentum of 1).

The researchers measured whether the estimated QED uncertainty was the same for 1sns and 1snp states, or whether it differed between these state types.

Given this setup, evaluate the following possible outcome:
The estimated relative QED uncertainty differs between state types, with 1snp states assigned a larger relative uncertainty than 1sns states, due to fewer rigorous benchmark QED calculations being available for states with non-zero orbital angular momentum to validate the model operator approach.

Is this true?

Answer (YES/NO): NO